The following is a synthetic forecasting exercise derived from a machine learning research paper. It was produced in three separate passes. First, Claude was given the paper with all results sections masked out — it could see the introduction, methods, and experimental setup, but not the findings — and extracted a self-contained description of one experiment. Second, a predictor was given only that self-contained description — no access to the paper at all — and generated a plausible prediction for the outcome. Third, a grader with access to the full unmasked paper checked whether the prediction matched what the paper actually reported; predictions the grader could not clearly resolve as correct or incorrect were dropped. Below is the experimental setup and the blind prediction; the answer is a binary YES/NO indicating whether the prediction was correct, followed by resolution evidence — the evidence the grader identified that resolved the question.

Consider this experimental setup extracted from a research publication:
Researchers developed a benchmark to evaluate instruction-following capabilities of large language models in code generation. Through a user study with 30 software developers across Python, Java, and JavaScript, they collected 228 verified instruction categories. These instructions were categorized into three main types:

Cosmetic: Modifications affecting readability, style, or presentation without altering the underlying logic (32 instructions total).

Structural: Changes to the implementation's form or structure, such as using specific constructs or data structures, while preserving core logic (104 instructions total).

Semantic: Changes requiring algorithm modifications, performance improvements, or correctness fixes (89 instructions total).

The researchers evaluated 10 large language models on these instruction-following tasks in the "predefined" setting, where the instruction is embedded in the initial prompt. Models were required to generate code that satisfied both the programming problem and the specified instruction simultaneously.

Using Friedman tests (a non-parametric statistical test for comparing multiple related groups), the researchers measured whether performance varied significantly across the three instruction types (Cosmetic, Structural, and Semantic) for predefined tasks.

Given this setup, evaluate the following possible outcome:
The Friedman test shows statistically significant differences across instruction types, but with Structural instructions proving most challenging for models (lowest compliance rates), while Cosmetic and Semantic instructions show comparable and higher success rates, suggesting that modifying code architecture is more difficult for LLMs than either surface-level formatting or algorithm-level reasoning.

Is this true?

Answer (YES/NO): NO